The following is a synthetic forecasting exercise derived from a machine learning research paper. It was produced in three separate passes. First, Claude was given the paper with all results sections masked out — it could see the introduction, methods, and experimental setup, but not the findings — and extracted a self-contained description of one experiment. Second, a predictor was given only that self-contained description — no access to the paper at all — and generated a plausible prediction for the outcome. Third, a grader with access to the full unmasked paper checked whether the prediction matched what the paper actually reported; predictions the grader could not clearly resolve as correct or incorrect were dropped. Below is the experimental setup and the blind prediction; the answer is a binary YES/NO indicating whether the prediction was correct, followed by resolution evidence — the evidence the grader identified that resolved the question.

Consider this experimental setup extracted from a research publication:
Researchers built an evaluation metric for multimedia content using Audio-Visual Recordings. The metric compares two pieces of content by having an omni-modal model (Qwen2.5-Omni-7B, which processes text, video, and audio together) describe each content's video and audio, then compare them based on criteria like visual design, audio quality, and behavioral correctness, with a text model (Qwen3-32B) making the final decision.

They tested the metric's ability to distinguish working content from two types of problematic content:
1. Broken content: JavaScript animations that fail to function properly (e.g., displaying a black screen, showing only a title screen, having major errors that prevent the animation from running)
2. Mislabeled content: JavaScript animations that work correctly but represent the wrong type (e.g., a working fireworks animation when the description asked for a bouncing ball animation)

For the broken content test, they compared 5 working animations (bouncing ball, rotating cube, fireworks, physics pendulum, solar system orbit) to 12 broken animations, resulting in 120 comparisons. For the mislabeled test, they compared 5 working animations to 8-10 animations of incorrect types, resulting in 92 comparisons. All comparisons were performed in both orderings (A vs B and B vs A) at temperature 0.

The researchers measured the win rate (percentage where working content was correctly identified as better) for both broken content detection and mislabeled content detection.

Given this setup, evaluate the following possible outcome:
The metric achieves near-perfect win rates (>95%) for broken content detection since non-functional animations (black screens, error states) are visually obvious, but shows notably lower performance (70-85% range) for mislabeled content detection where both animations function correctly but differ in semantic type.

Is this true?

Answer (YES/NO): NO